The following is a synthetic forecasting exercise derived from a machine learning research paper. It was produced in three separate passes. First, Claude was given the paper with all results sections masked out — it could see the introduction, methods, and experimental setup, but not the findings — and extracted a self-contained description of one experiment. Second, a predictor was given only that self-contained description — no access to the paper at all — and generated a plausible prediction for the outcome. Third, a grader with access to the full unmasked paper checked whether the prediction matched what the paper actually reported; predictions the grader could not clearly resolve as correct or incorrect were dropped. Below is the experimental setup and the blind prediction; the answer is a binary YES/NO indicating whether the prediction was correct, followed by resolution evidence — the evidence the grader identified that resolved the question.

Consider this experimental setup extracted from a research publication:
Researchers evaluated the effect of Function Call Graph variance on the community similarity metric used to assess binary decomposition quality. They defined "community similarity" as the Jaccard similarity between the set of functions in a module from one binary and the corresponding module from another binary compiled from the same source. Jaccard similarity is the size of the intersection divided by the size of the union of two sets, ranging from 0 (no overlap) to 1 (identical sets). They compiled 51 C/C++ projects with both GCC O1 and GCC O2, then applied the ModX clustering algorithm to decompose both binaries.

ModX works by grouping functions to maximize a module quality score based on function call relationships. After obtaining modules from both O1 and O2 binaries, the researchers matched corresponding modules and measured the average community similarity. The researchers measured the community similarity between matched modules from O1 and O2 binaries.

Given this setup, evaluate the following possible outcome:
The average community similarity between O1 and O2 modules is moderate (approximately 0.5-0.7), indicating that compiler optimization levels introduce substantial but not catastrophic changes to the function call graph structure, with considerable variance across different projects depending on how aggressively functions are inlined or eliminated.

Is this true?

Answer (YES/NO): NO